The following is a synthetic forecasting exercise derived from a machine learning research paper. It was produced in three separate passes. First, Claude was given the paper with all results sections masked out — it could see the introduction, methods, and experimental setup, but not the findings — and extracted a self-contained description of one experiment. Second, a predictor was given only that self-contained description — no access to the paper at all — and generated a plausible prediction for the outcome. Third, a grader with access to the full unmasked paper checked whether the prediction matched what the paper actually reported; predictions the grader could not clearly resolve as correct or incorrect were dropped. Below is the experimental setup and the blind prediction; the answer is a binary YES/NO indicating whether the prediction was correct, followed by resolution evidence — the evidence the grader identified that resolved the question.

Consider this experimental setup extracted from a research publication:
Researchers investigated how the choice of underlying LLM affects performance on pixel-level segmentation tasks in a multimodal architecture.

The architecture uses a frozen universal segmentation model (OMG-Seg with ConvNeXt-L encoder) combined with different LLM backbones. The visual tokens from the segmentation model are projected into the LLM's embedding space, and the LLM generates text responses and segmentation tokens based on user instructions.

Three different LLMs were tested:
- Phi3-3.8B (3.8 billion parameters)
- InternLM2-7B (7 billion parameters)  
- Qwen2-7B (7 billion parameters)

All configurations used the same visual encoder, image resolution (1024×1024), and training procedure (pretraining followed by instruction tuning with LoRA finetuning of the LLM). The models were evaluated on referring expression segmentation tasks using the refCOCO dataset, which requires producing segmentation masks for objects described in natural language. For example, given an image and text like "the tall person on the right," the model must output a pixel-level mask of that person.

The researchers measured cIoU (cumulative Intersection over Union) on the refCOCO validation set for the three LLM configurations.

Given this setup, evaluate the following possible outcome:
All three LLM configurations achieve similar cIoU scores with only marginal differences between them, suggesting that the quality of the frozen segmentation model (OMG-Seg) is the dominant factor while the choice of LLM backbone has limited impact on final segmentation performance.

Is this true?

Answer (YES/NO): YES